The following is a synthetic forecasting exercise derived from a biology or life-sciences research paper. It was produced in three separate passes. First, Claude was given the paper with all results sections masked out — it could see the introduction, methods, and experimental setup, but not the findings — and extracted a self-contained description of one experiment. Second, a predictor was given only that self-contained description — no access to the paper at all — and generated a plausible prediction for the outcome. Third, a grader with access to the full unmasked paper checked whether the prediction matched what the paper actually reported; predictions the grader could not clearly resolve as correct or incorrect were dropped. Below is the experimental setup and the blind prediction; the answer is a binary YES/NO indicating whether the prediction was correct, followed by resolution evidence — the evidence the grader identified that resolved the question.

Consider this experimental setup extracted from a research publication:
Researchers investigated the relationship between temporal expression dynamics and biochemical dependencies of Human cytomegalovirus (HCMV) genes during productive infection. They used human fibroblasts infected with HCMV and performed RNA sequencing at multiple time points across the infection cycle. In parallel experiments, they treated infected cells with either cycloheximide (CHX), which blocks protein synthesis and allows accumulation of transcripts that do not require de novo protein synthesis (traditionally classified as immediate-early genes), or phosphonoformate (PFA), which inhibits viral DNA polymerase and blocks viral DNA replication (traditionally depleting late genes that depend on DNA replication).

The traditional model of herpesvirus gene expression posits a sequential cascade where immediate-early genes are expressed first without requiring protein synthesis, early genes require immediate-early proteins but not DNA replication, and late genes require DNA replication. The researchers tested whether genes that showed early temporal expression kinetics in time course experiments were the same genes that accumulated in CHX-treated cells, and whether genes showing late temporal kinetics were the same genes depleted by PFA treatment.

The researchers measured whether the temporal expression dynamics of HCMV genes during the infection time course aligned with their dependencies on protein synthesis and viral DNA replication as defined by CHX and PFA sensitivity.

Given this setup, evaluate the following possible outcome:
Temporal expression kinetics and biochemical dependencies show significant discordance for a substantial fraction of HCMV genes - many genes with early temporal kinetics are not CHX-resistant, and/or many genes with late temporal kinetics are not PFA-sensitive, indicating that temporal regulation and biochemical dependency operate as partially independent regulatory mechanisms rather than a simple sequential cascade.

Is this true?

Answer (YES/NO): YES